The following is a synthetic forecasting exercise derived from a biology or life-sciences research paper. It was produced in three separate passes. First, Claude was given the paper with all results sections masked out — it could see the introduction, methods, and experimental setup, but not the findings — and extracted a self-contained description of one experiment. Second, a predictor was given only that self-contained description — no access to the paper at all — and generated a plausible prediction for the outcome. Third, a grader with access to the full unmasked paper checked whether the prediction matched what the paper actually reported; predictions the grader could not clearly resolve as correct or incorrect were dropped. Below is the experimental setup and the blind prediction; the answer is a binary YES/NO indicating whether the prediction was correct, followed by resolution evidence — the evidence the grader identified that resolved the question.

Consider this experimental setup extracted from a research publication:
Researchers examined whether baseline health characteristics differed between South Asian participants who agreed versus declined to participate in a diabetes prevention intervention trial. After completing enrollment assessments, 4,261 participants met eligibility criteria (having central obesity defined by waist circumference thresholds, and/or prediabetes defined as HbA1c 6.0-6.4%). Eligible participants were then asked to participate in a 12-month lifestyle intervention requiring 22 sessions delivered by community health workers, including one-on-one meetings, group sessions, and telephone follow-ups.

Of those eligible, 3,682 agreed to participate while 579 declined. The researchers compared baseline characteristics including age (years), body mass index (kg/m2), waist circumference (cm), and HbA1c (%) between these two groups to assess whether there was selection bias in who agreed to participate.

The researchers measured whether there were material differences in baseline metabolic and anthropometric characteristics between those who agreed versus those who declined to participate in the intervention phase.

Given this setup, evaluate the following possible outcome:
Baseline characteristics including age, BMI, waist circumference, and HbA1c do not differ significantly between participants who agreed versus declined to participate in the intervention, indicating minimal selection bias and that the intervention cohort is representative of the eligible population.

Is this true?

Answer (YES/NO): YES